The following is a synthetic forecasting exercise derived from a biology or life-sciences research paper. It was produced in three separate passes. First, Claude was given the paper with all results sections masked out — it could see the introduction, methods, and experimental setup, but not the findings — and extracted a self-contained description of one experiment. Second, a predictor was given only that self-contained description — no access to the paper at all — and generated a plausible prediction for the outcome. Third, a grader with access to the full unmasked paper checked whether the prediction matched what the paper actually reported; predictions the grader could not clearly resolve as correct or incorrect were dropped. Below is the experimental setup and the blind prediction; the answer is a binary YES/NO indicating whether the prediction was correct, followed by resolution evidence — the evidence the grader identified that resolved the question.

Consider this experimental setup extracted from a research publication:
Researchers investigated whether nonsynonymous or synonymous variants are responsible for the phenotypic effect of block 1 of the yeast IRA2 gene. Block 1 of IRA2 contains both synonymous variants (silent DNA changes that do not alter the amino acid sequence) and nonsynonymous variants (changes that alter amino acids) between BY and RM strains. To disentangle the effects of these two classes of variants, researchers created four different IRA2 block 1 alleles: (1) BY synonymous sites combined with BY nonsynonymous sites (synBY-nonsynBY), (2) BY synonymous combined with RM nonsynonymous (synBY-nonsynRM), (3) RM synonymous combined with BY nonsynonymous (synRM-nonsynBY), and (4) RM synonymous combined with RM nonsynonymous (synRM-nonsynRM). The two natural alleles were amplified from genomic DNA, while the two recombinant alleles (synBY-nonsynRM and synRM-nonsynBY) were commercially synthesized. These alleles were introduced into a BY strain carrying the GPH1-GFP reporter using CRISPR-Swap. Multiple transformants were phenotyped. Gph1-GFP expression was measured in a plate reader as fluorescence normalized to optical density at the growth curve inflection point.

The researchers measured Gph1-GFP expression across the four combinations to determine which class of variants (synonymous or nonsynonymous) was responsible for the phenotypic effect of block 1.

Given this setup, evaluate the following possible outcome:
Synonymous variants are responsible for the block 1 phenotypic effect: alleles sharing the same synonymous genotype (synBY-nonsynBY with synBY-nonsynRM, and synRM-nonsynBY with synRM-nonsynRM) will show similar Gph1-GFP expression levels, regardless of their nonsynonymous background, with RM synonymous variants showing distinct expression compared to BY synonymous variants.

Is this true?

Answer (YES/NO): NO